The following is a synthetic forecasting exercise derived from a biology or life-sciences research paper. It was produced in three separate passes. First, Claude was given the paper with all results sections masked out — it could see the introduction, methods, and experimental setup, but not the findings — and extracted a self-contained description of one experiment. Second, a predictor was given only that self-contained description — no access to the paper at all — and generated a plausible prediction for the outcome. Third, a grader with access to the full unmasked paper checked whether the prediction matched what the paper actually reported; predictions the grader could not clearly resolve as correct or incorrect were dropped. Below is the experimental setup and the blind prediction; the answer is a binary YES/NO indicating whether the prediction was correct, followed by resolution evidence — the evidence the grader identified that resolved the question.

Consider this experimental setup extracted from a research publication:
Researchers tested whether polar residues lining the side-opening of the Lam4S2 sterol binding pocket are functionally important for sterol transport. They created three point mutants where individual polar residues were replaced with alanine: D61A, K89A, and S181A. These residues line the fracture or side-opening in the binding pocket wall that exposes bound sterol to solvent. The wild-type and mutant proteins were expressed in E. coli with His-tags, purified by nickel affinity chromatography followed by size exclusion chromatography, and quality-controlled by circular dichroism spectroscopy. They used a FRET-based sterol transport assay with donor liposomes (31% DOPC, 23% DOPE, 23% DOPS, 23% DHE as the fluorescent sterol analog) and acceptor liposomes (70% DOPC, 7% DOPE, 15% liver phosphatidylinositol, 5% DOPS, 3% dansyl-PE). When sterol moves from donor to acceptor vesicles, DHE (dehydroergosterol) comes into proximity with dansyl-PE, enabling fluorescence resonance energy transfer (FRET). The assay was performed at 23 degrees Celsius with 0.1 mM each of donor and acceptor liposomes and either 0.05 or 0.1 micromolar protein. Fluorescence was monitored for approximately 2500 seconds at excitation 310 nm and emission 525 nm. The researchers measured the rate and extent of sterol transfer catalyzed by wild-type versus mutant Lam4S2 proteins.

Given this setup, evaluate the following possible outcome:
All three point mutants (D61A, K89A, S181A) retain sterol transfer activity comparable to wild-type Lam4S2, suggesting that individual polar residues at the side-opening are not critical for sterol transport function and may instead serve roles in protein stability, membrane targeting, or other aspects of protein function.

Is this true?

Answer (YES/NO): NO